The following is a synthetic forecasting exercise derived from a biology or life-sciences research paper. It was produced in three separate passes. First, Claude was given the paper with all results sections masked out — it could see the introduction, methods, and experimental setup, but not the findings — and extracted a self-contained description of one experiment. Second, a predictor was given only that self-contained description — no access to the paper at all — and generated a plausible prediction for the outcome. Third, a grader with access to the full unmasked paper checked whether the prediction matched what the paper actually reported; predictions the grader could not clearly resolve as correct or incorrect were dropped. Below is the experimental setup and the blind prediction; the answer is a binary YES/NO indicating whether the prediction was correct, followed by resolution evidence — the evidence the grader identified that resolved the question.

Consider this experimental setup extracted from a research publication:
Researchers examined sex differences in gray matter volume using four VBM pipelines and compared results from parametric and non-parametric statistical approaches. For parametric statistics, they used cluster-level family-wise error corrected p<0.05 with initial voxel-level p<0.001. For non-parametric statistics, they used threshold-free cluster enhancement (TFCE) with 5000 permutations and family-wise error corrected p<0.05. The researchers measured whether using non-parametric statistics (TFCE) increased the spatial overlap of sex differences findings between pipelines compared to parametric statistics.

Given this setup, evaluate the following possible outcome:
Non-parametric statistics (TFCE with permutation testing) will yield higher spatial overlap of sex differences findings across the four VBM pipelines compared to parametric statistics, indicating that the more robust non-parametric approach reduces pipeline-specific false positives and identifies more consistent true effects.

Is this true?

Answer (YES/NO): NO